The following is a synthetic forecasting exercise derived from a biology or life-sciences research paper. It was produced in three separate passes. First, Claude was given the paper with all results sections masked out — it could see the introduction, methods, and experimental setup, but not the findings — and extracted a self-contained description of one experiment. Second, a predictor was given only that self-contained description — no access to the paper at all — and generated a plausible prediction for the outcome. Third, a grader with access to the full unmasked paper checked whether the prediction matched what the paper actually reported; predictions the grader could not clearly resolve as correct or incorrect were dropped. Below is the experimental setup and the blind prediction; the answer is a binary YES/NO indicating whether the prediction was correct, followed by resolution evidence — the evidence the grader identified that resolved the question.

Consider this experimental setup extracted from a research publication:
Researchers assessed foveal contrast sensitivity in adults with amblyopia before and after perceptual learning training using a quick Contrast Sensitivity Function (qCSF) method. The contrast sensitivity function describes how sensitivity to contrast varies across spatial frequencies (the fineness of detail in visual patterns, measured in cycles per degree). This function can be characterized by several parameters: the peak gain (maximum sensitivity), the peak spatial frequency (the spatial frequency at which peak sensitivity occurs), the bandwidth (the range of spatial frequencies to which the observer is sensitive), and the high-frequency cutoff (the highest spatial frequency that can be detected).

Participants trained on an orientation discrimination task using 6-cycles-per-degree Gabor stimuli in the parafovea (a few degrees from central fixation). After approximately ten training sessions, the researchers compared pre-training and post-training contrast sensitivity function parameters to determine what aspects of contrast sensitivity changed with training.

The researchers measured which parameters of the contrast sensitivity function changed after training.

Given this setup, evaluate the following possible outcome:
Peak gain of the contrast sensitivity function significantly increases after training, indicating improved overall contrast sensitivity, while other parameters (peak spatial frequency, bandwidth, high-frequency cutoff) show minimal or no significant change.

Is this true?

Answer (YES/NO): YES